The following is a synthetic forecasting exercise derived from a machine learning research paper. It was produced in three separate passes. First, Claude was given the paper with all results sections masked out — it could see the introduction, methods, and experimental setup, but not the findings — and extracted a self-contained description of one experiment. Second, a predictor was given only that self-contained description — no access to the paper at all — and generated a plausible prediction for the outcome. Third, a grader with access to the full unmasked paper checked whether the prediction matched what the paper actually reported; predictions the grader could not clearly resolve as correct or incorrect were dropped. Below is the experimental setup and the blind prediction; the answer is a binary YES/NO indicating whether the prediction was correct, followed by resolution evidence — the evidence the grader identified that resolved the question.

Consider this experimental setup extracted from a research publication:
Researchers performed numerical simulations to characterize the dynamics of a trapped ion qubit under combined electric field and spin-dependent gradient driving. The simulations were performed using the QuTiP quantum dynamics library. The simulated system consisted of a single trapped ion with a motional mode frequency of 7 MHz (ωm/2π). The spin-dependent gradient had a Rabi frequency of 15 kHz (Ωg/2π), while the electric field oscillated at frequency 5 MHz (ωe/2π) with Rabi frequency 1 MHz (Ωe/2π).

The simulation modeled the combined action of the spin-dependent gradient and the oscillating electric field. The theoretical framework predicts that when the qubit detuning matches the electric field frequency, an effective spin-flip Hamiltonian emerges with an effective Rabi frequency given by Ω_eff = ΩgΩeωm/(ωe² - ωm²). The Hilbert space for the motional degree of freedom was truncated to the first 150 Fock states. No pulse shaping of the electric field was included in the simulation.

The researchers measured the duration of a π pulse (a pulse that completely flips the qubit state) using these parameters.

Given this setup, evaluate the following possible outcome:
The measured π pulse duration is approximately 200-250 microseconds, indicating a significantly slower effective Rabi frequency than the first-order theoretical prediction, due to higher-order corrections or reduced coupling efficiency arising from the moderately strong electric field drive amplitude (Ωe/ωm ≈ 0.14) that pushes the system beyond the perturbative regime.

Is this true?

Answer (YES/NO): NO